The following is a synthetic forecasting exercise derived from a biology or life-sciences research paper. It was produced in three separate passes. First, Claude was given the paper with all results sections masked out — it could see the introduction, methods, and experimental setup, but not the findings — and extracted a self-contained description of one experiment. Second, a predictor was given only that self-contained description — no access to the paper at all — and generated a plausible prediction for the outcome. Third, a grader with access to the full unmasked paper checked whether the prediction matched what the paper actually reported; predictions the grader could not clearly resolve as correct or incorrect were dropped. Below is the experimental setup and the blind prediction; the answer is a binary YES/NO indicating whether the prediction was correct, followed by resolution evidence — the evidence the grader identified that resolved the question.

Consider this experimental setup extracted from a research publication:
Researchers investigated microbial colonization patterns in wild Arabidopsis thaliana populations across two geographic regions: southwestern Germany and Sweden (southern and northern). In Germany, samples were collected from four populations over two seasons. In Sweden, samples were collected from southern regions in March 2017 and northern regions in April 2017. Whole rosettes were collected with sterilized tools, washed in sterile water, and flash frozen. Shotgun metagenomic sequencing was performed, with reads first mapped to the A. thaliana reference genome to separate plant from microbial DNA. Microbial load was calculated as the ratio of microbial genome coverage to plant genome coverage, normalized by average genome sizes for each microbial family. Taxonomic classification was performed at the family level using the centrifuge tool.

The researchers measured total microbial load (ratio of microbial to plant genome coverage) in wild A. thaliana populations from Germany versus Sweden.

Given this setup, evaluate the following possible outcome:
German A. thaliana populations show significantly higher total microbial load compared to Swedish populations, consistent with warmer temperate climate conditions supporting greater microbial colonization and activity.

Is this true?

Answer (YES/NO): NO